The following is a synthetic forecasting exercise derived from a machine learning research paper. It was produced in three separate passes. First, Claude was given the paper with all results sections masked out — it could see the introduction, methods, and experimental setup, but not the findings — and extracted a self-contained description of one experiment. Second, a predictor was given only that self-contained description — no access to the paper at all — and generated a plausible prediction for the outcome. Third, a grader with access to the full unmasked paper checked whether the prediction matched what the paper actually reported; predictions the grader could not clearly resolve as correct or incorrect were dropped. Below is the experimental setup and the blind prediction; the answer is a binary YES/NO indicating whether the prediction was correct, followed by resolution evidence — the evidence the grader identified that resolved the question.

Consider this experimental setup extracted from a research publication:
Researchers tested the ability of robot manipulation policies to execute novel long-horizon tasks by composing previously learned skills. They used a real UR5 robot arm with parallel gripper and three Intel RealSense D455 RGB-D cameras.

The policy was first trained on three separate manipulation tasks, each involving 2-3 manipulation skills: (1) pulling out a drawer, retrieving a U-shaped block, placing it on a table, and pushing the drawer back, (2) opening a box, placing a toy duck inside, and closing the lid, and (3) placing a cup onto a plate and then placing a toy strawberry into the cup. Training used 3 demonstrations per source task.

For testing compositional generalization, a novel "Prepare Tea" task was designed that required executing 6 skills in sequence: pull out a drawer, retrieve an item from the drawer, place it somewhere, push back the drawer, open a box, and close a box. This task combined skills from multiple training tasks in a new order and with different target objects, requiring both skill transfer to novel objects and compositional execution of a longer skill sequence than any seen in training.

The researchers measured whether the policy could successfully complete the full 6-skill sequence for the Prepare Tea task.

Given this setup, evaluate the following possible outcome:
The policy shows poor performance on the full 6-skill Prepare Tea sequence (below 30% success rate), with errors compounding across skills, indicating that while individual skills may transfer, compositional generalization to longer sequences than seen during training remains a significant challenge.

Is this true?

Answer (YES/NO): NO